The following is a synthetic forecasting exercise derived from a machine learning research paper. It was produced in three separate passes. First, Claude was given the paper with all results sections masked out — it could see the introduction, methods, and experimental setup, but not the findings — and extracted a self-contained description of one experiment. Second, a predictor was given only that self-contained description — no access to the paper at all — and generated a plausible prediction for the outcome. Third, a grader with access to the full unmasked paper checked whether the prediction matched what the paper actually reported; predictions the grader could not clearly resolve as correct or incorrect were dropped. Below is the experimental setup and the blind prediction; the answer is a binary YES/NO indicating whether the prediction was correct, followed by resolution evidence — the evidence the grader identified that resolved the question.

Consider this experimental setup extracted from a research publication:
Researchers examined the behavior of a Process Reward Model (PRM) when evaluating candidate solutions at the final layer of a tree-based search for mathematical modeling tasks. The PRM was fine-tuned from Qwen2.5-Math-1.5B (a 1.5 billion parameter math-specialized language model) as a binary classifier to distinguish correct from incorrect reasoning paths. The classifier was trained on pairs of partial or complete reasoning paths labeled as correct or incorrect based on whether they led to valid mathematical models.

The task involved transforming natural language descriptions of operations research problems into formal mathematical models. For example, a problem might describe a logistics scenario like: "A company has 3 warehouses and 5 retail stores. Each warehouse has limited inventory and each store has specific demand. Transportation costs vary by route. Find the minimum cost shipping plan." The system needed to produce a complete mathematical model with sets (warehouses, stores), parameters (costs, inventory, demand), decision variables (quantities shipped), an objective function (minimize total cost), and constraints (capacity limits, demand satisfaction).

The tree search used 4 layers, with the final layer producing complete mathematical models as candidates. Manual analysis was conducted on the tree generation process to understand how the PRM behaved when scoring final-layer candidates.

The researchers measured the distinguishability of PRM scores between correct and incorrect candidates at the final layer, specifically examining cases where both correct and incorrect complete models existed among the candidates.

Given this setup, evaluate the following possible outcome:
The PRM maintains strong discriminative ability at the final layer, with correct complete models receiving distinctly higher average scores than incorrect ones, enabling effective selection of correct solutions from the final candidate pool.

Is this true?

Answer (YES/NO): NO